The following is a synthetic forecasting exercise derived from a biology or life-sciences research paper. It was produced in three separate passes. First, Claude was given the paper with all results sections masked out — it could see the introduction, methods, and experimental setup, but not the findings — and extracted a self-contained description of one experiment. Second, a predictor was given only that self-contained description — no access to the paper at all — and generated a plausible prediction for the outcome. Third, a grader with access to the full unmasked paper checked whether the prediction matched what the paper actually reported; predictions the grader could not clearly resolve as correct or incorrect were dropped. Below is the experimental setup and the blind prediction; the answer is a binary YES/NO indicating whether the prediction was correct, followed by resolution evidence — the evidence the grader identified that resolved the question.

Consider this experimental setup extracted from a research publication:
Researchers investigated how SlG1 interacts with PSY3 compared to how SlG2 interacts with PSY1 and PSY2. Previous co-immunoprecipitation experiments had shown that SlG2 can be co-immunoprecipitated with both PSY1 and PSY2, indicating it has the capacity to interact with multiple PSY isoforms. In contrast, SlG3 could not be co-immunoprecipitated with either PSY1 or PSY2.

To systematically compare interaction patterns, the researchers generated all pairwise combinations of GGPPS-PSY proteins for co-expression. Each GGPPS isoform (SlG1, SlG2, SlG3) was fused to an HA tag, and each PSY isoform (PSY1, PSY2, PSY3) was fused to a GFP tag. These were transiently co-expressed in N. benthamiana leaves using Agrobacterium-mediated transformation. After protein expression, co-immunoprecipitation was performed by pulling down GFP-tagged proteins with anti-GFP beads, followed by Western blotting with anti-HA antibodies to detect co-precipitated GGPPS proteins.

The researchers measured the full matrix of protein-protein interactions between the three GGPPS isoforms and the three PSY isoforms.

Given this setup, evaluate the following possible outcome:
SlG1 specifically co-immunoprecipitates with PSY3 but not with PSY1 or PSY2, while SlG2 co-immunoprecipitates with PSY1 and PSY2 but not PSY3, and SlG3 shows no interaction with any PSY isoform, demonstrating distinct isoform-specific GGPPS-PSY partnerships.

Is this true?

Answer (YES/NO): YES